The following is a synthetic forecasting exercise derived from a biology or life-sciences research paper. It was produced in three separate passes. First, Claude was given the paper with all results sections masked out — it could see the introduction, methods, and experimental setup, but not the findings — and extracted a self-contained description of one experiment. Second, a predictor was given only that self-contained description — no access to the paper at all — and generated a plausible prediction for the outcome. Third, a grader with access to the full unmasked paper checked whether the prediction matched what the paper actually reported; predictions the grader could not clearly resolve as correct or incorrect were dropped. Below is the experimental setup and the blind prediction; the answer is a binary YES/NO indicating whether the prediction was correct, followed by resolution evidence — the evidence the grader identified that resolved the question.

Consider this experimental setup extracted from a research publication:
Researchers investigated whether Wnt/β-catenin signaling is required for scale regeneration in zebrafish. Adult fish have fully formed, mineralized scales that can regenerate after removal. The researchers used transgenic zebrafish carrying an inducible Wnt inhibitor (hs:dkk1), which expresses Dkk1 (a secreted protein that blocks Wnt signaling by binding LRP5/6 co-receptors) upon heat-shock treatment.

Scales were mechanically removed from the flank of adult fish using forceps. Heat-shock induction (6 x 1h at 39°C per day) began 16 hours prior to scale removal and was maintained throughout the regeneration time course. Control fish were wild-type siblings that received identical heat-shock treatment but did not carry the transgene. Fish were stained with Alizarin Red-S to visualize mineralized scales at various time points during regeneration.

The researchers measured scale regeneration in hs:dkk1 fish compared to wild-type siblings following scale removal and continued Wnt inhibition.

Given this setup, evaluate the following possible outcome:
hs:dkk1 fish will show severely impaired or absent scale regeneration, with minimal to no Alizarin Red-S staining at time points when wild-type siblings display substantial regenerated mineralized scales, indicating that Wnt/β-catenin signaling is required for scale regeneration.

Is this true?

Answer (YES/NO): NO